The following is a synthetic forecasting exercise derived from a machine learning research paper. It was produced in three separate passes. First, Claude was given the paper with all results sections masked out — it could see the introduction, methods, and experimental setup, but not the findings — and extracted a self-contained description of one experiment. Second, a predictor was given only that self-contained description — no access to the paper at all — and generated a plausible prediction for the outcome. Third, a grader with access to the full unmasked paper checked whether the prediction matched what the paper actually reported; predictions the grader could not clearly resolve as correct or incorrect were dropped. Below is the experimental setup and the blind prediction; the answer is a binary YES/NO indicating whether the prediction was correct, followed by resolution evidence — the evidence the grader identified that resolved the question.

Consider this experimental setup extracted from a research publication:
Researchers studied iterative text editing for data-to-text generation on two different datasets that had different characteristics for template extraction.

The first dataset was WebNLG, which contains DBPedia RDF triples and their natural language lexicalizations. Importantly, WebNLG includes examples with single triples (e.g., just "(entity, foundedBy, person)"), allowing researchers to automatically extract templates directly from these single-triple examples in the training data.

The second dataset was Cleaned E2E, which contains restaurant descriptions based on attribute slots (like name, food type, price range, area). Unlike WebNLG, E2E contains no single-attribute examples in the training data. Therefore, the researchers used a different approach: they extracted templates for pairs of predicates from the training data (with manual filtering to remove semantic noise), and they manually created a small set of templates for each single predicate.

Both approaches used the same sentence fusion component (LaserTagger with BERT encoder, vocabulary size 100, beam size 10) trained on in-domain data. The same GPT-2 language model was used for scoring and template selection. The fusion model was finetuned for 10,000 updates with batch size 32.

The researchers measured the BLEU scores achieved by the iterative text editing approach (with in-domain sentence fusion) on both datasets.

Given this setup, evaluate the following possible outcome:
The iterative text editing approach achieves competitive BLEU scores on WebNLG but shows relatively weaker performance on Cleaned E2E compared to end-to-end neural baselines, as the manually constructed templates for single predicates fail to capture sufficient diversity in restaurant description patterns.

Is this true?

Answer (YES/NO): NO